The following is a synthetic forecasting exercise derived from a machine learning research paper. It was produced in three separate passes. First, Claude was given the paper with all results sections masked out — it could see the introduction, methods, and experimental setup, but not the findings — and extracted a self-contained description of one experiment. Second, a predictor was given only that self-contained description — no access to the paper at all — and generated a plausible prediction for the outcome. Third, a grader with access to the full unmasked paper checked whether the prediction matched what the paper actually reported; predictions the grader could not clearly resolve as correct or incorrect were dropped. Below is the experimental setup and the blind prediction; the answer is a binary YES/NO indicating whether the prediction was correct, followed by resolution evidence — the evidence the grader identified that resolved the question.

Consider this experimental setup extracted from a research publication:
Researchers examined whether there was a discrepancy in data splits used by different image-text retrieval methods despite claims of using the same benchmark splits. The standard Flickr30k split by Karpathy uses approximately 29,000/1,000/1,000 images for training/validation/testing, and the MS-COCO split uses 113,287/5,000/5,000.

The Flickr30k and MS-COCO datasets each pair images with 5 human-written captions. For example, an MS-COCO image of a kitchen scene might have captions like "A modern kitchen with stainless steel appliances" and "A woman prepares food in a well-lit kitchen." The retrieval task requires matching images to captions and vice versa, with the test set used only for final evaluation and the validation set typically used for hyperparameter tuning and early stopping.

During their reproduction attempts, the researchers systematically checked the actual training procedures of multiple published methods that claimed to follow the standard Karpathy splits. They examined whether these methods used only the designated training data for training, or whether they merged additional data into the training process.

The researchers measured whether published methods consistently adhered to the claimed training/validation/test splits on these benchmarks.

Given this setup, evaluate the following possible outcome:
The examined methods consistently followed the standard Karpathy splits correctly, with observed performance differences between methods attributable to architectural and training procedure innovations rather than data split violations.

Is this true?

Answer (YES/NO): NO